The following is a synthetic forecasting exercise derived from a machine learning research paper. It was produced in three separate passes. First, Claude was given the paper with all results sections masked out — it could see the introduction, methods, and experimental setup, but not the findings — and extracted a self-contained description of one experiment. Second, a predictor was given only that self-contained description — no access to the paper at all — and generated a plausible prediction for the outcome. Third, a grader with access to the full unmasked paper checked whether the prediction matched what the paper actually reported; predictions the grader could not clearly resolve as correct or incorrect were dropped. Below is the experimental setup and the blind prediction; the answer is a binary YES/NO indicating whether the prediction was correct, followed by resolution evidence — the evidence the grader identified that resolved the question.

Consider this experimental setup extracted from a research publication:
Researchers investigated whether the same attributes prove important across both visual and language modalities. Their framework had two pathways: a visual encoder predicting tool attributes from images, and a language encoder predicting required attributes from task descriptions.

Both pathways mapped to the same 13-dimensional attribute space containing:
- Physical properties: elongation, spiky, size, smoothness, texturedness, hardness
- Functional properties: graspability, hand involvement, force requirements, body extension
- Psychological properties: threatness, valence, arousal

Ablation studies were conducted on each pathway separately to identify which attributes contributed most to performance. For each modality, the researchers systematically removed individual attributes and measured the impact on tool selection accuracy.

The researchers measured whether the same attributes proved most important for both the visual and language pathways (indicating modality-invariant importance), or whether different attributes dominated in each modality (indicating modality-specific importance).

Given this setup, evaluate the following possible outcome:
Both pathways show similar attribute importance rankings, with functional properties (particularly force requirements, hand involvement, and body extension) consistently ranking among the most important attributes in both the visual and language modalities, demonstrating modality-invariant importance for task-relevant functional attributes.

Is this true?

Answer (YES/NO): NO